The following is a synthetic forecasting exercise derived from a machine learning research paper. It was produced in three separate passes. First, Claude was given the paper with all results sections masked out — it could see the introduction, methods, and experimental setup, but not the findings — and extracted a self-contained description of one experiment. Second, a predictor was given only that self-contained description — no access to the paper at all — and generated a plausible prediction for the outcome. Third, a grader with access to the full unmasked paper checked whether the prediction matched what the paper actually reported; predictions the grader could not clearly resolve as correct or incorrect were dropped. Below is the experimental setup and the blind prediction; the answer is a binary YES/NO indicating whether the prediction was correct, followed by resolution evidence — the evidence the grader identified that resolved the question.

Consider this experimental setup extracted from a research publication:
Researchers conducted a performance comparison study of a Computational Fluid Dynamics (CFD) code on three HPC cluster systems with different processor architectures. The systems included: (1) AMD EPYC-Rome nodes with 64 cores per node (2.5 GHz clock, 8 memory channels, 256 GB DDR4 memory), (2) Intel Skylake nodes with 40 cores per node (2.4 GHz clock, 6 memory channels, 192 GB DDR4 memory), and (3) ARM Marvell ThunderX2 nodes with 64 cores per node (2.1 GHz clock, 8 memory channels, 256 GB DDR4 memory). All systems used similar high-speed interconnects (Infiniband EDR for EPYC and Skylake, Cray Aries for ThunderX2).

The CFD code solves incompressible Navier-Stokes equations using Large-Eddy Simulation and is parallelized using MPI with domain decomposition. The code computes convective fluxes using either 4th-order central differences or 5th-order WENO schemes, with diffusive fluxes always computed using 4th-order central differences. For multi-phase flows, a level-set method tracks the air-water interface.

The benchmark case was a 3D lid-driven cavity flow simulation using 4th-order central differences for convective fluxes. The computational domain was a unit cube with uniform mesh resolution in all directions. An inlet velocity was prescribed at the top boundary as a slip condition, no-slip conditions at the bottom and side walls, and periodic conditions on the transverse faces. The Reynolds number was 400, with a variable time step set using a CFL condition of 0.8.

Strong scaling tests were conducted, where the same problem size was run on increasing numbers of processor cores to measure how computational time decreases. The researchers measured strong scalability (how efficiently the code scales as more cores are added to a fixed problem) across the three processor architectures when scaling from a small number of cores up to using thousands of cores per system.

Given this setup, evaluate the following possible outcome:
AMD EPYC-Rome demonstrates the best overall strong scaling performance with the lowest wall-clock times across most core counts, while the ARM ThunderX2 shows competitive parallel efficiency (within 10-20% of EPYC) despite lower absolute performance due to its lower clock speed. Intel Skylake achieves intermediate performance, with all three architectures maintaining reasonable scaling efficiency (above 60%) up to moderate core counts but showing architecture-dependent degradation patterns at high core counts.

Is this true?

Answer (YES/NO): NO